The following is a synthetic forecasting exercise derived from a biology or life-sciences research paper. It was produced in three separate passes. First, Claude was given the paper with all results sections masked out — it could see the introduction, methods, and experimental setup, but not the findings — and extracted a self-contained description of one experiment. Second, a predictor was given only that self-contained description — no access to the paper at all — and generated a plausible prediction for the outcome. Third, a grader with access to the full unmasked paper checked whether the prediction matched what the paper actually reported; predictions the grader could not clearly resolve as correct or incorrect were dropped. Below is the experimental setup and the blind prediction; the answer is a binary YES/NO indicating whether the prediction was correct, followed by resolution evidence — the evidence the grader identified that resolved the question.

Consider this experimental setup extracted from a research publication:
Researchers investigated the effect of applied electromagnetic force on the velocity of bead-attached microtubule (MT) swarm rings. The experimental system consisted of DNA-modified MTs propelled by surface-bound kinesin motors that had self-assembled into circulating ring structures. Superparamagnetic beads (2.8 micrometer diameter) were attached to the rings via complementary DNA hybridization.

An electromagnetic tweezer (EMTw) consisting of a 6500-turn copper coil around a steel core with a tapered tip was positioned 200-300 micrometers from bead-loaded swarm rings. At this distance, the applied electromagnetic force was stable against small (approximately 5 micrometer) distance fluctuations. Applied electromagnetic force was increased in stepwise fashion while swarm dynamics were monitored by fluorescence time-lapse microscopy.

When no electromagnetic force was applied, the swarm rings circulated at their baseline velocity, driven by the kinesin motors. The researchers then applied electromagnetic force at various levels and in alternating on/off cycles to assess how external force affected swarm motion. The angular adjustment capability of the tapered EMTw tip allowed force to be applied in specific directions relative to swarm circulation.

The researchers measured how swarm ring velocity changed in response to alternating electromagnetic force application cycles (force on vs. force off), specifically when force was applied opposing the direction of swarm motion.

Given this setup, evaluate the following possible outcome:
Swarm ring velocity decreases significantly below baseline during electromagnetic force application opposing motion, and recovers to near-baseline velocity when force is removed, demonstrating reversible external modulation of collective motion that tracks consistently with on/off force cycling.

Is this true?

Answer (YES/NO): YES